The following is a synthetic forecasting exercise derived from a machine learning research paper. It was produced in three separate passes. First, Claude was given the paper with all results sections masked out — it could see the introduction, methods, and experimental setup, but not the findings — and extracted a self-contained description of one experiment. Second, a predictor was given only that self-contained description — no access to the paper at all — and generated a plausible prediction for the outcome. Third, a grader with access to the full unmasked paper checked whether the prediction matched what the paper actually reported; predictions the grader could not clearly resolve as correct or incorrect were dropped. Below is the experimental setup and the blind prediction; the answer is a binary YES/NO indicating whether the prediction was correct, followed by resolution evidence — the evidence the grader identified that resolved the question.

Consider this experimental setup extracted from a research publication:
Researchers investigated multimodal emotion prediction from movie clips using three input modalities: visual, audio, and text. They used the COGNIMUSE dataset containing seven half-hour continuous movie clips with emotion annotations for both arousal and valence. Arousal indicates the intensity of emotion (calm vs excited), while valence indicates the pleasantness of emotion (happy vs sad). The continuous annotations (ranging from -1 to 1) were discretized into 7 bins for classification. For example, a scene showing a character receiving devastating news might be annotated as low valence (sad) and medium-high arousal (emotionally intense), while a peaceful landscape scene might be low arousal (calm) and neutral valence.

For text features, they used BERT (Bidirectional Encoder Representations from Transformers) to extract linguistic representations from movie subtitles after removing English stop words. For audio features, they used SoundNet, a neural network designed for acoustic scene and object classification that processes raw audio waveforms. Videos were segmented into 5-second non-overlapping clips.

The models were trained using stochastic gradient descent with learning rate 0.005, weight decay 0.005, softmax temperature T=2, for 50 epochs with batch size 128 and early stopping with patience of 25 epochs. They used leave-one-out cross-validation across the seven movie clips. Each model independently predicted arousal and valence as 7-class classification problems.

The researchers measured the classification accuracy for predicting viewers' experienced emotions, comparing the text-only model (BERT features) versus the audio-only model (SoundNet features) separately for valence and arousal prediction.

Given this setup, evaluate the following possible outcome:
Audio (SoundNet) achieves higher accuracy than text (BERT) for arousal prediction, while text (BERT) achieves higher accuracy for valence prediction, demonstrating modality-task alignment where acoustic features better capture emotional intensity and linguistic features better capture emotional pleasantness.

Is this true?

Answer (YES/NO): NO